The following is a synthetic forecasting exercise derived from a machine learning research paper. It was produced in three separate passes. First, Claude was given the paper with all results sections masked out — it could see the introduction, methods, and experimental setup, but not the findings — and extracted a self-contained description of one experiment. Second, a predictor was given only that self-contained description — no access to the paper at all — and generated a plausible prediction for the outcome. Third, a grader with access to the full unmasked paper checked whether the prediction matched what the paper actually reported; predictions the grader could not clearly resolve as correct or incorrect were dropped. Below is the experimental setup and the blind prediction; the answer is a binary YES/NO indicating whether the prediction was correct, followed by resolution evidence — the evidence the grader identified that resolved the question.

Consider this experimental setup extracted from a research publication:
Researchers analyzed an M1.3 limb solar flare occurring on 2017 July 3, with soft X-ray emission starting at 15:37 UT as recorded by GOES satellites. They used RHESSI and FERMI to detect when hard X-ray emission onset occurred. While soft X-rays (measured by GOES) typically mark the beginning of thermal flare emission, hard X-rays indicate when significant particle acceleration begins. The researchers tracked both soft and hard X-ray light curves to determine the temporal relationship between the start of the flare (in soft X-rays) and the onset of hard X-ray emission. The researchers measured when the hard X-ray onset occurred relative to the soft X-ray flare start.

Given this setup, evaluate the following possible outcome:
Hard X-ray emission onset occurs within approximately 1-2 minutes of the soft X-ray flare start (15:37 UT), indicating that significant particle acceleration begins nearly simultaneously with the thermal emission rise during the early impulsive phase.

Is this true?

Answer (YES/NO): NO